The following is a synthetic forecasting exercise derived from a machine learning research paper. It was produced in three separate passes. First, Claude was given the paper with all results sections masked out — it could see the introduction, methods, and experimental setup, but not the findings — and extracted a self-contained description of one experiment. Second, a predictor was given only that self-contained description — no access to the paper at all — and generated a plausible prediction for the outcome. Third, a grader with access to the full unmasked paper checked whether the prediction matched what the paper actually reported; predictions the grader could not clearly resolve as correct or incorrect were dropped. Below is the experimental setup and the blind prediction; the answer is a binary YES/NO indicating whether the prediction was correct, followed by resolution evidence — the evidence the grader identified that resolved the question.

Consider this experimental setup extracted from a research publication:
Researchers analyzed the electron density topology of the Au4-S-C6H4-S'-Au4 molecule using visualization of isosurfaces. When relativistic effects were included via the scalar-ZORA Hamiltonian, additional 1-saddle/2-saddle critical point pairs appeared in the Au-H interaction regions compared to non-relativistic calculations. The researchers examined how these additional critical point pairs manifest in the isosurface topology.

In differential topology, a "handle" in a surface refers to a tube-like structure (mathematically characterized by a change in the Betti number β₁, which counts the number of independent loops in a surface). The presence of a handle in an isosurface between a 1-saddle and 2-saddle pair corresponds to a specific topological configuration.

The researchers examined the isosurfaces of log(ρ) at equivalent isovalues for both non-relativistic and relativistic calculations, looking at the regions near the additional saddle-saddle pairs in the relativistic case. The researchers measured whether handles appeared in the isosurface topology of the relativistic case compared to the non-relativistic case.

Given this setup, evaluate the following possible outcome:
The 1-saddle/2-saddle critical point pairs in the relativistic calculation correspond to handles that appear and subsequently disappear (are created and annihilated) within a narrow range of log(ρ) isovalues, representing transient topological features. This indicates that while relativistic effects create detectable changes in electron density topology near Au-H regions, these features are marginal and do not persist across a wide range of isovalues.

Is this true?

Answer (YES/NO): YES